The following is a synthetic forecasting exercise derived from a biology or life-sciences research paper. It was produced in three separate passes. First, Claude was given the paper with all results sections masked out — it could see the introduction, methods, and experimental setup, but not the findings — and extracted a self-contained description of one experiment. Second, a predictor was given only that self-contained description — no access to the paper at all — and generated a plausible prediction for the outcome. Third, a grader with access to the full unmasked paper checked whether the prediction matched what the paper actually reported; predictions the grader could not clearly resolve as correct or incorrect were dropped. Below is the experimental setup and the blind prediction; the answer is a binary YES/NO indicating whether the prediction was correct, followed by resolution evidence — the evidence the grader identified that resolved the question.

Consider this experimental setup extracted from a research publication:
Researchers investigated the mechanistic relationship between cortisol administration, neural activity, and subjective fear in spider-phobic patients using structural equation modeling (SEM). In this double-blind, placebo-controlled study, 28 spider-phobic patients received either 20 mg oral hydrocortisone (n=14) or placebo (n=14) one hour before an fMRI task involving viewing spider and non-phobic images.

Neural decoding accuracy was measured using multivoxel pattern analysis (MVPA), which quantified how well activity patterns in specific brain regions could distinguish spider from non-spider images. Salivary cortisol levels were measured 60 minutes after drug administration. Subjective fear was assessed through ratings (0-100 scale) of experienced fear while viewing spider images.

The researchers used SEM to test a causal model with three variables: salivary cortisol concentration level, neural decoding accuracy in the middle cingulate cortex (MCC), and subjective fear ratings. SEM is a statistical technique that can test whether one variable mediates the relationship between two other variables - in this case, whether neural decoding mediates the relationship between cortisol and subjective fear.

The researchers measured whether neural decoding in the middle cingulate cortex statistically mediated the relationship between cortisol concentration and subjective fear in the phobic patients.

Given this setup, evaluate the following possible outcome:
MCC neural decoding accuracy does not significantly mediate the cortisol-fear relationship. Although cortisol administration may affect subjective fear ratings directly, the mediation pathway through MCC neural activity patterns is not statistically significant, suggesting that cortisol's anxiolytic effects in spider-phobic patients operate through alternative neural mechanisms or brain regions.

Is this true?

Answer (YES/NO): NO